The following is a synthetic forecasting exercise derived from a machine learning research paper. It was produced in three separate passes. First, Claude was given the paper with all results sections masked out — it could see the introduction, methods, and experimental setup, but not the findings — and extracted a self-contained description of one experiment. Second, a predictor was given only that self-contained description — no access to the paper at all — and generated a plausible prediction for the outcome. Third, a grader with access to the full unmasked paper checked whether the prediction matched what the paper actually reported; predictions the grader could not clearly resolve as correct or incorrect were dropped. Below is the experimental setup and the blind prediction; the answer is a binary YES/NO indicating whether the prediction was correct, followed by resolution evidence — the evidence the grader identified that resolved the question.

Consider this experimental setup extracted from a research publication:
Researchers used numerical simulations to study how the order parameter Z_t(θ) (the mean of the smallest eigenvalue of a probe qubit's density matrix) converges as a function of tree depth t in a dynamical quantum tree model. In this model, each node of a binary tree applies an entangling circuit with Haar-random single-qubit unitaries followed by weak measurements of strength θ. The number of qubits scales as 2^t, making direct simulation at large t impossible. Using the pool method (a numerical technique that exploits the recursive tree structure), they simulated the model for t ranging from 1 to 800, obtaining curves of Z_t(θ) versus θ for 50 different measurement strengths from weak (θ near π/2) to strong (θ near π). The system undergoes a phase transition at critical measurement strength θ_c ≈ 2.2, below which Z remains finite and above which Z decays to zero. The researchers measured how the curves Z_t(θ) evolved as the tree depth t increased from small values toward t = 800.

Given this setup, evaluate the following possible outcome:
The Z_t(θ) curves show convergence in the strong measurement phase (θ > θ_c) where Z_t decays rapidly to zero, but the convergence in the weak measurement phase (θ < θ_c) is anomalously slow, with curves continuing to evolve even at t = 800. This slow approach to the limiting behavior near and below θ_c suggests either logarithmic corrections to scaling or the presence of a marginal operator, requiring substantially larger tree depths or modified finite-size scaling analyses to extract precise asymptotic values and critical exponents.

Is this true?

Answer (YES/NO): NO